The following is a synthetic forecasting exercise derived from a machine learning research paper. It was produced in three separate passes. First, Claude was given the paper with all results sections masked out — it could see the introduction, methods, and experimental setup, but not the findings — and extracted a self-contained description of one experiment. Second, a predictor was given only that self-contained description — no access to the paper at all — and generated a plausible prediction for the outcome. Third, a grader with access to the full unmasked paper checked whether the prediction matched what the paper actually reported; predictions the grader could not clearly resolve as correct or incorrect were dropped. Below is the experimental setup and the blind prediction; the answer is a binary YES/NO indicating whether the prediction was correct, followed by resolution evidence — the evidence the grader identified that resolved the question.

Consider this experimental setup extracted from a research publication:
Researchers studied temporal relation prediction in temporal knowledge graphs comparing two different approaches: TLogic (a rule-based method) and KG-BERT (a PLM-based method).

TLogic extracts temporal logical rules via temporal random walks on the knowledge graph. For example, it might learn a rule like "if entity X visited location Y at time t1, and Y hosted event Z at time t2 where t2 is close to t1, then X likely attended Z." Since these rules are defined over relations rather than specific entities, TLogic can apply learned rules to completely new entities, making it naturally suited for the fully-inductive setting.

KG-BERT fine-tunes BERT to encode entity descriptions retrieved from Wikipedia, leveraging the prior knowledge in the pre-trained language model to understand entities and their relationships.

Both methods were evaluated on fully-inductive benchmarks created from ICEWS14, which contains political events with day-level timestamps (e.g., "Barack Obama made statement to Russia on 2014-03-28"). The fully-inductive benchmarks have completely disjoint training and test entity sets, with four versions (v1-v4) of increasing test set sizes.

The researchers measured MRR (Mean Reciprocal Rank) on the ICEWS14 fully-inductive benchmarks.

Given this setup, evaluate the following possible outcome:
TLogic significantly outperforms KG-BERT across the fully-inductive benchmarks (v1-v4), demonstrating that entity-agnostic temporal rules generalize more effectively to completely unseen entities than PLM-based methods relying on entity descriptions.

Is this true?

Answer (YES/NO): NO